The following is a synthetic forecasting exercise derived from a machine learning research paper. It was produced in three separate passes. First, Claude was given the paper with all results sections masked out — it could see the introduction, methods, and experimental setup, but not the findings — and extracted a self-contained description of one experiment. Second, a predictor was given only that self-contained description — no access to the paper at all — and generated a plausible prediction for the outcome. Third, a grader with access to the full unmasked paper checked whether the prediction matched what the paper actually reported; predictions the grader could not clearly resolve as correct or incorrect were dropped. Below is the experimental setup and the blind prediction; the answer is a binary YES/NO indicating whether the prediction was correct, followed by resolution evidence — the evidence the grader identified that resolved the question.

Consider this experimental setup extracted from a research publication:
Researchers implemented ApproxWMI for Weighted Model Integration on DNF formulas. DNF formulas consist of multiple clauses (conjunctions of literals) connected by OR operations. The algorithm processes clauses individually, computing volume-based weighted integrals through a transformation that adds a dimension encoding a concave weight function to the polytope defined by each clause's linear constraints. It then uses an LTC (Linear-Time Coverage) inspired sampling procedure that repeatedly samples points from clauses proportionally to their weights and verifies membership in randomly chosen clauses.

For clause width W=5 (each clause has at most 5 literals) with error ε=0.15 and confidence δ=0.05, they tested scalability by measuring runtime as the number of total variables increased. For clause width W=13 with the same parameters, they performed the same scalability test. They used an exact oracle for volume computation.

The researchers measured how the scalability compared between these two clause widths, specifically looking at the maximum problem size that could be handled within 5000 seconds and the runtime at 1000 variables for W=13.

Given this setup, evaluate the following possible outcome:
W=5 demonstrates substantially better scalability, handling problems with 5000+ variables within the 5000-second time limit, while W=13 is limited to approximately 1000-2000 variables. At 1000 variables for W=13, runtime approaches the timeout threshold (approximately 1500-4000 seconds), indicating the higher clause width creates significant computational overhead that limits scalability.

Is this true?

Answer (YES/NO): NO